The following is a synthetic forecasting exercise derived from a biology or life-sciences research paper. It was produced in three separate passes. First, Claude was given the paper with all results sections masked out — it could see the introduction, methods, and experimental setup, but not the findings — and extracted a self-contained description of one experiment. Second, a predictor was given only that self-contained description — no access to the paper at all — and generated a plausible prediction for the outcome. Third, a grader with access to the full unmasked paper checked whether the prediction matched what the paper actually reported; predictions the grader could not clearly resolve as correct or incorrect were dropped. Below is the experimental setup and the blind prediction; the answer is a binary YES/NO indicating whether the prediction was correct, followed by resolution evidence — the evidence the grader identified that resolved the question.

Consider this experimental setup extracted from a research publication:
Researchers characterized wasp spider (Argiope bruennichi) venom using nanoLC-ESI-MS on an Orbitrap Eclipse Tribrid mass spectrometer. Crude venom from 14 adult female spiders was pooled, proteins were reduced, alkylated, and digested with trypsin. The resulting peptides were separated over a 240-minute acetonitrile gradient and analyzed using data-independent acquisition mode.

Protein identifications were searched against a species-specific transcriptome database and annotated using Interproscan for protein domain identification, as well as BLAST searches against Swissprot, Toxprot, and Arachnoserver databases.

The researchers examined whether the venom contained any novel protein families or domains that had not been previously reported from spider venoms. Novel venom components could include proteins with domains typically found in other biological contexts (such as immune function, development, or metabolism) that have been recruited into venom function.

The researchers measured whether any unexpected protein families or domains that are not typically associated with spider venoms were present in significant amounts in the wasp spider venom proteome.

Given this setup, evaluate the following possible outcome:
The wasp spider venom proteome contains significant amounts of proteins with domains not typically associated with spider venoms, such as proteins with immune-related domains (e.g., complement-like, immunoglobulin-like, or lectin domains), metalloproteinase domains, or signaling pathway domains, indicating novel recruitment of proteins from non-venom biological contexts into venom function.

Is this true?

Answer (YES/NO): YES